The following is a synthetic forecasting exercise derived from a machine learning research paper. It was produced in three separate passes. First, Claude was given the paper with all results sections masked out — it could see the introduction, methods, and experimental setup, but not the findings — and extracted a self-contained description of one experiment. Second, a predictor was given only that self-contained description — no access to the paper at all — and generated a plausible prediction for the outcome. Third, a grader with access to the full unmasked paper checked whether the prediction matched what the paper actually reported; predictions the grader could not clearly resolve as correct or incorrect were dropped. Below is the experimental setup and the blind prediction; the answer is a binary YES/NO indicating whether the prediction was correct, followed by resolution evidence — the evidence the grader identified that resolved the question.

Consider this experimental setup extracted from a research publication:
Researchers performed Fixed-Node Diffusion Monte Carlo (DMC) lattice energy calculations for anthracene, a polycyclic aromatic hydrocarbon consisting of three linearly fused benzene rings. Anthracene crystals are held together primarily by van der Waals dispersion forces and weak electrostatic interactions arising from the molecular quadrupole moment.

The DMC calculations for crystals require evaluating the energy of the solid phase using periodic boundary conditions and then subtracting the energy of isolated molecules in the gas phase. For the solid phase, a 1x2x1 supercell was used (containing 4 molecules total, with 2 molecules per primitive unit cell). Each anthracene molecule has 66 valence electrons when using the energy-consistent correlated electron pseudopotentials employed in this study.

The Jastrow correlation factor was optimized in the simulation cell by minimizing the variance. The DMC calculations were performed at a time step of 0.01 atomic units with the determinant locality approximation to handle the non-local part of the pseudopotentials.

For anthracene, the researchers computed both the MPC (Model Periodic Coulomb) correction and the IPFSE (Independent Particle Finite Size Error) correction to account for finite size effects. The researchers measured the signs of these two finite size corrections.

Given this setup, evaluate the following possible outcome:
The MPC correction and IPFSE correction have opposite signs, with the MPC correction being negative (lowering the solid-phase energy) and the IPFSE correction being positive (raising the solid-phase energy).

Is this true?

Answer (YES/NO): NO